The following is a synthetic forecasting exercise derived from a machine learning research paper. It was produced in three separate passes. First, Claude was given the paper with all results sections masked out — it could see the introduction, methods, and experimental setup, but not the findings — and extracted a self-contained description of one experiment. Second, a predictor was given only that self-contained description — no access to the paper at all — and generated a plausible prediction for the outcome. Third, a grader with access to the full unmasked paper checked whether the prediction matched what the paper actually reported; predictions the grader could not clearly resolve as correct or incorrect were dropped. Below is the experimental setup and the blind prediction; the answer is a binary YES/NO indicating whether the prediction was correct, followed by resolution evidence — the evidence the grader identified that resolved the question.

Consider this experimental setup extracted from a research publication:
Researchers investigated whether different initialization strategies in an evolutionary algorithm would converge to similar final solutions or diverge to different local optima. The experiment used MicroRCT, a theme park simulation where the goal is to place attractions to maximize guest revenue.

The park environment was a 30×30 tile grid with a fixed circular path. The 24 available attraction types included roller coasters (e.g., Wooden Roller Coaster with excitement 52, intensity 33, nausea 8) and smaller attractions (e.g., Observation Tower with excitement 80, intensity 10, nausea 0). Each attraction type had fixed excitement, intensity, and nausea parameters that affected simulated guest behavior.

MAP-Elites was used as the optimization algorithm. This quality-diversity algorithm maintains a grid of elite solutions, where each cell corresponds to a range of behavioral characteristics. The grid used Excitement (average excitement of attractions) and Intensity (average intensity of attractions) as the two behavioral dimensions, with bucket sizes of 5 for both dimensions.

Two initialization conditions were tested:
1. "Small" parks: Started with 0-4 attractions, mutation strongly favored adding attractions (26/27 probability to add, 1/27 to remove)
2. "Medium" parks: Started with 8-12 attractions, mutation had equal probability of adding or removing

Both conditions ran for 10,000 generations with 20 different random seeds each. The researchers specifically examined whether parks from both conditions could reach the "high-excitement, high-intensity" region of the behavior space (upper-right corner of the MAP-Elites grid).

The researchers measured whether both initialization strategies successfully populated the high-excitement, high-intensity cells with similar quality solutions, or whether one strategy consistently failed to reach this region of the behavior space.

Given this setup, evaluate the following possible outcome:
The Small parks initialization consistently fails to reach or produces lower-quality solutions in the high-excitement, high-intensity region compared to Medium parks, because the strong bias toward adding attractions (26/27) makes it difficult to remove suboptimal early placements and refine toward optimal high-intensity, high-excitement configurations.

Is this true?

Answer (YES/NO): NO